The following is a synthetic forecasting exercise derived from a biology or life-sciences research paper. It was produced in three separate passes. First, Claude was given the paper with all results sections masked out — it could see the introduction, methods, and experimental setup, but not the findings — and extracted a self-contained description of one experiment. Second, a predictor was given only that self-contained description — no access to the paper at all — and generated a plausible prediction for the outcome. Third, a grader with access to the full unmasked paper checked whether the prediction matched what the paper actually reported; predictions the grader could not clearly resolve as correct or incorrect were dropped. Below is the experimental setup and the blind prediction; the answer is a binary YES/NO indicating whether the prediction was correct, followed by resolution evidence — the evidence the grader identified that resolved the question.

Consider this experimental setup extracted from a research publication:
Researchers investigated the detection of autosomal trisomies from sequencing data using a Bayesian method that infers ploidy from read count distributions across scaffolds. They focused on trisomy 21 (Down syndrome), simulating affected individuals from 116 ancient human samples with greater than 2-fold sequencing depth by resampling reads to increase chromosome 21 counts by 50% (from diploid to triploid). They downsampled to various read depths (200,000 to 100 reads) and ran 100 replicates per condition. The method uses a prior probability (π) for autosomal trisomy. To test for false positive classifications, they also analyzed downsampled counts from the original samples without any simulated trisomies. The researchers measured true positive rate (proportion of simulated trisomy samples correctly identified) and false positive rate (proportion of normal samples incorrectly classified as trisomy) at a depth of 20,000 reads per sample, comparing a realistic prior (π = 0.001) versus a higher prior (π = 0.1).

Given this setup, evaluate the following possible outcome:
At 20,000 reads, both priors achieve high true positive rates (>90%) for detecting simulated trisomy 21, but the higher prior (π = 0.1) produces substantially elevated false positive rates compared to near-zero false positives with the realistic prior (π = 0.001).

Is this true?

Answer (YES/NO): NO